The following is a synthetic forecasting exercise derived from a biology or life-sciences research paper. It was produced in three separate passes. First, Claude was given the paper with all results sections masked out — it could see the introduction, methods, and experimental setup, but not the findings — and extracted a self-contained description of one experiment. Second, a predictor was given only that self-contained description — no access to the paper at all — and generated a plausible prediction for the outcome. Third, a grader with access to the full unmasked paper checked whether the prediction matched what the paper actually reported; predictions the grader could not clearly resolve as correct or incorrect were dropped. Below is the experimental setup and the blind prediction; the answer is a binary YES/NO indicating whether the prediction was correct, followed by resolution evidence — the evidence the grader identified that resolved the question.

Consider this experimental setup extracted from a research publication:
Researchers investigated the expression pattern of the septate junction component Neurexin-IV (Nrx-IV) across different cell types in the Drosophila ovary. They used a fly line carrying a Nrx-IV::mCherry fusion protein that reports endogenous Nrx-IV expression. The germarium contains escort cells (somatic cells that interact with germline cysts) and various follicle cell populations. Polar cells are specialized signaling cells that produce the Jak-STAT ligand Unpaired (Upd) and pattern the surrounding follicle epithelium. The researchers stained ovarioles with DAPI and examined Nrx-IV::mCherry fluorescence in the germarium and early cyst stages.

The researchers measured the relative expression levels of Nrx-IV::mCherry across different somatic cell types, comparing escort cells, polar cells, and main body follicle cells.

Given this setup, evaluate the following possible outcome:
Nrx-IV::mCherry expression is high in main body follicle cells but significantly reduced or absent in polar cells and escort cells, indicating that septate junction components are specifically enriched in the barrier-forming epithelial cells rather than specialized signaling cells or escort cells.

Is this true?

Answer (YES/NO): NO